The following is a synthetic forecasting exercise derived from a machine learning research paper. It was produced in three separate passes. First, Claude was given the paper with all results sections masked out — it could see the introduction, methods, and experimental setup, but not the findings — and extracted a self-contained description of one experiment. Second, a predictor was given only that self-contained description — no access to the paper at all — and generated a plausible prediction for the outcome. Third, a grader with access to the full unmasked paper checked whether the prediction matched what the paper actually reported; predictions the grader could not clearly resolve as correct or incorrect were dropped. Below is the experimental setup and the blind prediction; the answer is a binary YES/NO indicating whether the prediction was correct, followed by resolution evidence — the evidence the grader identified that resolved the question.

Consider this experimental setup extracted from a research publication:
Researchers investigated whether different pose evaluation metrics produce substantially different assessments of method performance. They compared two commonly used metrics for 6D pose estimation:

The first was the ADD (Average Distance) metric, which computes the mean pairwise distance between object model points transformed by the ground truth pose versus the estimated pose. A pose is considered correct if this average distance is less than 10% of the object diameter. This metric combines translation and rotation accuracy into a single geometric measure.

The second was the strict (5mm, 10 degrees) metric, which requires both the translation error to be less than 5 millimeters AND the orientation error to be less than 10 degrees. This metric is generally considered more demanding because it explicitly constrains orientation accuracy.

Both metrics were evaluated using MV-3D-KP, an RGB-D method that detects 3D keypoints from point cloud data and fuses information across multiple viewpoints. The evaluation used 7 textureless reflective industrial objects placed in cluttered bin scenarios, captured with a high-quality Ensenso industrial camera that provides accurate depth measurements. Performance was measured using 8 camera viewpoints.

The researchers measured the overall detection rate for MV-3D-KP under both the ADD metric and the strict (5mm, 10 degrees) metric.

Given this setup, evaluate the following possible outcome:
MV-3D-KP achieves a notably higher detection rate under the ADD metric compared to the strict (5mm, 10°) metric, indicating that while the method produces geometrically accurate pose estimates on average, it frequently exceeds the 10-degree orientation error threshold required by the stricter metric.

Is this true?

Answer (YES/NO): NO